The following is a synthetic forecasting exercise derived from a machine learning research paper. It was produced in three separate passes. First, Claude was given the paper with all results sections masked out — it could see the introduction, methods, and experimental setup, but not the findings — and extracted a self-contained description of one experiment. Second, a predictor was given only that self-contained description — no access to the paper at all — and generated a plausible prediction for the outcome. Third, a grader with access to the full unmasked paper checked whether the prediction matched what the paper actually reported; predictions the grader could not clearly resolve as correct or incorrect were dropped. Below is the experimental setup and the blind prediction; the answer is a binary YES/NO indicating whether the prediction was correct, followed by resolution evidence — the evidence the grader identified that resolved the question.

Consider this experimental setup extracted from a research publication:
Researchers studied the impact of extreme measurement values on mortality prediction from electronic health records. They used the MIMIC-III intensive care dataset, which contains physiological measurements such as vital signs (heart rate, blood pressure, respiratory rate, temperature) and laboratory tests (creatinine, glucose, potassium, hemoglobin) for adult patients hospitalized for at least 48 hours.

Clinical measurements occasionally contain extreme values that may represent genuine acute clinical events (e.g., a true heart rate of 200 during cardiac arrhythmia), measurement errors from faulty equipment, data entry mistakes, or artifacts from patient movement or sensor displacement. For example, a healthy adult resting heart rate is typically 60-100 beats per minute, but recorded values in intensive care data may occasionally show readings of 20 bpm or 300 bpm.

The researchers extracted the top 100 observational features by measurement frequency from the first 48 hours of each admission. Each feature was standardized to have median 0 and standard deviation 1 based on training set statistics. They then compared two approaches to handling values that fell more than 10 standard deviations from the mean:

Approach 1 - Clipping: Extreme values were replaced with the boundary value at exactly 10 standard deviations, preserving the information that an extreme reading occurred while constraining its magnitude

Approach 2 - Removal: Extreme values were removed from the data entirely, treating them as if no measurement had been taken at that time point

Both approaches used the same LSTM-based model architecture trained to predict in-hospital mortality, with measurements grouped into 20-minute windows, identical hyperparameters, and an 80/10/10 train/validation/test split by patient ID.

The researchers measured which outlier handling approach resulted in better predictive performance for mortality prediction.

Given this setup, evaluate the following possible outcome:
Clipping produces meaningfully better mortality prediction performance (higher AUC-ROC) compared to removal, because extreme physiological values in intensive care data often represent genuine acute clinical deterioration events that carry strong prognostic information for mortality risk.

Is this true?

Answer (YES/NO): YES